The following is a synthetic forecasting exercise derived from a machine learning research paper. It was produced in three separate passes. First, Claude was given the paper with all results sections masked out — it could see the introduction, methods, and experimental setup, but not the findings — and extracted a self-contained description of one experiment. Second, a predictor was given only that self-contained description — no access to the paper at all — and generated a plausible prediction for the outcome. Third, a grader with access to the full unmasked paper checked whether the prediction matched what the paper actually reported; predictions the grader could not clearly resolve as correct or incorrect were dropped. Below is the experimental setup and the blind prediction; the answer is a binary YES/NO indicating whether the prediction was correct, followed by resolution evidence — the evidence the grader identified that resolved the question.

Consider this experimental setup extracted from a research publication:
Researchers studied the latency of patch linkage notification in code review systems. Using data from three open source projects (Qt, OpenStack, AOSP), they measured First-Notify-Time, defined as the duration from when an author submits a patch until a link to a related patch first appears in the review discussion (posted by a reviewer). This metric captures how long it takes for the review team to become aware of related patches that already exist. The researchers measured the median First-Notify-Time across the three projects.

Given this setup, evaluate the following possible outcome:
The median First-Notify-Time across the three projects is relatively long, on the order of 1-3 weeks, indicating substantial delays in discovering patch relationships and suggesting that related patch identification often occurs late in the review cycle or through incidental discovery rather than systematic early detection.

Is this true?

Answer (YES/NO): NO